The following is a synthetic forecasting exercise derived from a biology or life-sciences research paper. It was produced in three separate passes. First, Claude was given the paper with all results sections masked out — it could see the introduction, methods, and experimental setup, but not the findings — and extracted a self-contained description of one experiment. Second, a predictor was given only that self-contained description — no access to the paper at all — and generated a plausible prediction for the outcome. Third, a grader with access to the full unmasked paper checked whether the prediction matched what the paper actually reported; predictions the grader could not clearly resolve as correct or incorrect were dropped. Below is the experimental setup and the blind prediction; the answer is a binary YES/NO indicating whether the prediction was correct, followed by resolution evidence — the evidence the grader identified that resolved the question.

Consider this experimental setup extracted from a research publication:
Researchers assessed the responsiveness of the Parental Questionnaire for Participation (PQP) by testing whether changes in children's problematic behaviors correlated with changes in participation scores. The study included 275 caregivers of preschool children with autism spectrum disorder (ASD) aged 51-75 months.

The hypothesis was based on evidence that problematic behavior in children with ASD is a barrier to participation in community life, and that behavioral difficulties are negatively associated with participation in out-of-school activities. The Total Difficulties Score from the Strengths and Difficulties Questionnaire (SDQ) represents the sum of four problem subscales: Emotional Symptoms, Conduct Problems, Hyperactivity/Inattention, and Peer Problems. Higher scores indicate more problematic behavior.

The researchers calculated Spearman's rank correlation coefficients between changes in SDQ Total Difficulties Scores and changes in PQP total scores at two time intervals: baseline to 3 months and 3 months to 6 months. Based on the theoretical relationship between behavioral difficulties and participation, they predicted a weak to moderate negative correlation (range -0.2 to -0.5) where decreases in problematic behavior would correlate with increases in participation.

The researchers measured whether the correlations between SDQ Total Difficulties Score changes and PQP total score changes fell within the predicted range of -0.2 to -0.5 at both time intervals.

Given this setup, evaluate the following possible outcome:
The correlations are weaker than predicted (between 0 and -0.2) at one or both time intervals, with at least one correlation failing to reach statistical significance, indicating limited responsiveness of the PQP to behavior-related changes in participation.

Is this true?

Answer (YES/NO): NO